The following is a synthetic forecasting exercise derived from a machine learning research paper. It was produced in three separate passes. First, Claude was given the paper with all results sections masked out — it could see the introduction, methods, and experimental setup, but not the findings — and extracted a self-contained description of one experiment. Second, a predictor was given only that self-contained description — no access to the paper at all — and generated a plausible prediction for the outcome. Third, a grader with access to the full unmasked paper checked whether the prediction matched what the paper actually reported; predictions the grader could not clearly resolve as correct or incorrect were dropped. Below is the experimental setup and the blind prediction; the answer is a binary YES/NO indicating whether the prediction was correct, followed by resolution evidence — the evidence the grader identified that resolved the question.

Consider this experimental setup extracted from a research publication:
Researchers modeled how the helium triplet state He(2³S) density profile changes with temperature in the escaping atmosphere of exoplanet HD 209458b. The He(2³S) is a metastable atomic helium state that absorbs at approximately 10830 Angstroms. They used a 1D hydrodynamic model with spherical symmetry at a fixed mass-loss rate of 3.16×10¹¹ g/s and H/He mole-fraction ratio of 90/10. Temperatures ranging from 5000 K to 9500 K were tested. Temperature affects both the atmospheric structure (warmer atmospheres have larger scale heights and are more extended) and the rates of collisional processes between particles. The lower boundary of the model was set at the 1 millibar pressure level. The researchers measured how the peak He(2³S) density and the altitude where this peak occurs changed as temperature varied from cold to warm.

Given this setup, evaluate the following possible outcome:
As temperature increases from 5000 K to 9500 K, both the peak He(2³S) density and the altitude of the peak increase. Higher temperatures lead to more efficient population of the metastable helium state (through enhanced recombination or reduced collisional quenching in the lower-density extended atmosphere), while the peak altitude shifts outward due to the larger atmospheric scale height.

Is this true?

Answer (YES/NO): NO